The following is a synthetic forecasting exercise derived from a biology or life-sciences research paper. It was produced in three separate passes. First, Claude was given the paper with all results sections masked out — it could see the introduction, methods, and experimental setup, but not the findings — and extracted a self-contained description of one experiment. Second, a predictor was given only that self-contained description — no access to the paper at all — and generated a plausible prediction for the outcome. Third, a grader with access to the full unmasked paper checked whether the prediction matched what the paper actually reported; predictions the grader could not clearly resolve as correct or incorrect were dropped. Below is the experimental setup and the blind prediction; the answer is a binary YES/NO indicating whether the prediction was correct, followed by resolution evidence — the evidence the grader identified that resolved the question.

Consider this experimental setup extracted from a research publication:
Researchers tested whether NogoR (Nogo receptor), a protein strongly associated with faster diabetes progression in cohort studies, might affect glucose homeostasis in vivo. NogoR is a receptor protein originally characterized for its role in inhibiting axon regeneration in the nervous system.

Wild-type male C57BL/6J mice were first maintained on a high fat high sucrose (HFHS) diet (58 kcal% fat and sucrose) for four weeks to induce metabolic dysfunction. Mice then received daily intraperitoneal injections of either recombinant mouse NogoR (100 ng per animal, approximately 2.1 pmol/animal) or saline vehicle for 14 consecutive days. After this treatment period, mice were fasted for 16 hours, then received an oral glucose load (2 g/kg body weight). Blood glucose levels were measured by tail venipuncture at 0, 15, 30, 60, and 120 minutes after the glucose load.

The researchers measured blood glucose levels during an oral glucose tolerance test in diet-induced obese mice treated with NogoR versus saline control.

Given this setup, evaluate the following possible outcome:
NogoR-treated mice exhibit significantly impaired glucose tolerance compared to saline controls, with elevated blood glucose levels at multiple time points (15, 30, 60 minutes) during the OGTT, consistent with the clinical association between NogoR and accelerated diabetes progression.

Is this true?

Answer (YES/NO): NO